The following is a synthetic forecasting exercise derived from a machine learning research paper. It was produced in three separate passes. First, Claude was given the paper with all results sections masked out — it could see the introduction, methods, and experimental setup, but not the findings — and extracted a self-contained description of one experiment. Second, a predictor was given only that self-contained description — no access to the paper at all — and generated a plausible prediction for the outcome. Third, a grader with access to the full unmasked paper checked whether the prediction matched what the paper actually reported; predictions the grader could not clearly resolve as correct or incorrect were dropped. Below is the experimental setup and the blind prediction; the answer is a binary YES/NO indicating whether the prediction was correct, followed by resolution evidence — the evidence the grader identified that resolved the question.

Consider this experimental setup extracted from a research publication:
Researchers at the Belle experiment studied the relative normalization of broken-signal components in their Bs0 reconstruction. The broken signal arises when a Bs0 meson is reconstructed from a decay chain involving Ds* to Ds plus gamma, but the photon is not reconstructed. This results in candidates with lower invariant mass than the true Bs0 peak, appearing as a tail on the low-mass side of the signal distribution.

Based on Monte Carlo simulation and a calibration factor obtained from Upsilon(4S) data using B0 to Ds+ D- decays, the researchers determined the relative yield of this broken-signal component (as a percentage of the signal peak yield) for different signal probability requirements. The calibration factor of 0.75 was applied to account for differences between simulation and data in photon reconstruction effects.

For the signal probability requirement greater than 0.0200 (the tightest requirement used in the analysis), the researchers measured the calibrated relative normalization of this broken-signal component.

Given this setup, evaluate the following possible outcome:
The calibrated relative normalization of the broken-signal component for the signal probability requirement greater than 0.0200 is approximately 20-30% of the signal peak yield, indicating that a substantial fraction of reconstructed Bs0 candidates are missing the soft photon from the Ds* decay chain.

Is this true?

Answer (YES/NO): NO